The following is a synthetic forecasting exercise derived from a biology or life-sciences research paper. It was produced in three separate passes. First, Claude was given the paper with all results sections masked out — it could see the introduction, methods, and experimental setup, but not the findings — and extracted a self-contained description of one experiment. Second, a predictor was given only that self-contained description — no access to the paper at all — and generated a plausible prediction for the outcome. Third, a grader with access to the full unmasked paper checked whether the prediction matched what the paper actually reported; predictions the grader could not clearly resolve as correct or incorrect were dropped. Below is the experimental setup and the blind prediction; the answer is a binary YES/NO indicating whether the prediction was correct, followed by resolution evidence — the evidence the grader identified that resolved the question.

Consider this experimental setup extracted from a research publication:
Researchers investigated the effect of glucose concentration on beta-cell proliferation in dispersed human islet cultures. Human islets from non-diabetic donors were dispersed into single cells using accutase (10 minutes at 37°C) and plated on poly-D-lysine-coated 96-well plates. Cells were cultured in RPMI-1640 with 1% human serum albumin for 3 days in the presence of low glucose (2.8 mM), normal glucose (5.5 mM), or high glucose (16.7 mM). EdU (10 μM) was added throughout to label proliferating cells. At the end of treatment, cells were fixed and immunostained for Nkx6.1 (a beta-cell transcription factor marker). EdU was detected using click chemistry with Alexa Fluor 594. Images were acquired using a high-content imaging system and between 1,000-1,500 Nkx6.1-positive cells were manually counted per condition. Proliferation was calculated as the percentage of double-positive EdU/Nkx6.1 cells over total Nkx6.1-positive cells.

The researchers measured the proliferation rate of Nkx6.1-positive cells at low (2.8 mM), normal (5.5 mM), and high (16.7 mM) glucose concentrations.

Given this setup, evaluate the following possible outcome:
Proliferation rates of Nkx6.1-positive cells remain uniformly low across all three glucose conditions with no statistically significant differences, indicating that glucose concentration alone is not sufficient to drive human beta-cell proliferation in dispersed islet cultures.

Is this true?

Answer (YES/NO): YES